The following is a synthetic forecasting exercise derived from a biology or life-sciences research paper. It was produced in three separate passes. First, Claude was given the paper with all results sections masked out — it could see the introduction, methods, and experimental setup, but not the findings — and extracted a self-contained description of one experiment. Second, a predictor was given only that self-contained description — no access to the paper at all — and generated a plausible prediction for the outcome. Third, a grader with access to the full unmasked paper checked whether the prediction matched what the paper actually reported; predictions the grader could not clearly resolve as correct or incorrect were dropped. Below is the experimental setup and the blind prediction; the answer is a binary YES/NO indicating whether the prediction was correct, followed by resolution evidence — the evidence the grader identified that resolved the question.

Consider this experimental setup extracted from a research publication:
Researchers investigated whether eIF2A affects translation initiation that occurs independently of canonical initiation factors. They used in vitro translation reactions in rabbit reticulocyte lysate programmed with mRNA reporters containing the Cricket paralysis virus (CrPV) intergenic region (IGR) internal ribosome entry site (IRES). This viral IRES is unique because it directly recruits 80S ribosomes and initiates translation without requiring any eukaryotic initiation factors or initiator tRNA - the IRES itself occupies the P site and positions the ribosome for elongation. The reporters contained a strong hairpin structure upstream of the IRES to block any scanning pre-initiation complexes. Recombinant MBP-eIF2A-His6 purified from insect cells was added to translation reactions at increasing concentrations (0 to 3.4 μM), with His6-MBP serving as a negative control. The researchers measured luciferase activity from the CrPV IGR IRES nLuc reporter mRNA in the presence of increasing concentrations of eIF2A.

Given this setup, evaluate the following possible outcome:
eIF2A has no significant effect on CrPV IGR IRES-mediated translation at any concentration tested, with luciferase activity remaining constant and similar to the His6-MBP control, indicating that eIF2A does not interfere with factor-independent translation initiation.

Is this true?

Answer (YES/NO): NO